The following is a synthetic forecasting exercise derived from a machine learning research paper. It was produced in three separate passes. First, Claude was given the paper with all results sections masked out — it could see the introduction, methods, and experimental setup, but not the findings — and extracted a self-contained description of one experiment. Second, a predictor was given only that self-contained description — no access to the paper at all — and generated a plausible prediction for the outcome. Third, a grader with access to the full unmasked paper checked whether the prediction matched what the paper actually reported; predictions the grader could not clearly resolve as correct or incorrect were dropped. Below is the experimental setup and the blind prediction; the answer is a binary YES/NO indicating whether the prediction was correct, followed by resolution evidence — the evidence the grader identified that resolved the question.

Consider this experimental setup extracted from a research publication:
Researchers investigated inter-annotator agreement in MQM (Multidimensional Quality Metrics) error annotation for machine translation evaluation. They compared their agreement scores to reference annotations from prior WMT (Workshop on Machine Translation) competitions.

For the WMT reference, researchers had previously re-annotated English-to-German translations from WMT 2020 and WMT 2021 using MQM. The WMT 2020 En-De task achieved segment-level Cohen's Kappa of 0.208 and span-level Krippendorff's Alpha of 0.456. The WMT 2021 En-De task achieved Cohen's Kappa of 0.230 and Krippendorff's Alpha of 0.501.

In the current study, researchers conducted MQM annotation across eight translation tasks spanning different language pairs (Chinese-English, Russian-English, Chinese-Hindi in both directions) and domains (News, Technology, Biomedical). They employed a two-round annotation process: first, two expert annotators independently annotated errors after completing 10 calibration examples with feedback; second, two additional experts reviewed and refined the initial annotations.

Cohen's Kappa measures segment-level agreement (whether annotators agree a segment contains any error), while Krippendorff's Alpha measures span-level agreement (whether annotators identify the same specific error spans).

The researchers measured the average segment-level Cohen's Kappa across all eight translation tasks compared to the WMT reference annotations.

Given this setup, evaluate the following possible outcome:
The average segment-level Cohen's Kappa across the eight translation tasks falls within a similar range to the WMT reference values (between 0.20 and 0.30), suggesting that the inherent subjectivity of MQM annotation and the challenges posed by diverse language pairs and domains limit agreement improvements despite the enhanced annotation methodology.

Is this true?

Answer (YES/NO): NO